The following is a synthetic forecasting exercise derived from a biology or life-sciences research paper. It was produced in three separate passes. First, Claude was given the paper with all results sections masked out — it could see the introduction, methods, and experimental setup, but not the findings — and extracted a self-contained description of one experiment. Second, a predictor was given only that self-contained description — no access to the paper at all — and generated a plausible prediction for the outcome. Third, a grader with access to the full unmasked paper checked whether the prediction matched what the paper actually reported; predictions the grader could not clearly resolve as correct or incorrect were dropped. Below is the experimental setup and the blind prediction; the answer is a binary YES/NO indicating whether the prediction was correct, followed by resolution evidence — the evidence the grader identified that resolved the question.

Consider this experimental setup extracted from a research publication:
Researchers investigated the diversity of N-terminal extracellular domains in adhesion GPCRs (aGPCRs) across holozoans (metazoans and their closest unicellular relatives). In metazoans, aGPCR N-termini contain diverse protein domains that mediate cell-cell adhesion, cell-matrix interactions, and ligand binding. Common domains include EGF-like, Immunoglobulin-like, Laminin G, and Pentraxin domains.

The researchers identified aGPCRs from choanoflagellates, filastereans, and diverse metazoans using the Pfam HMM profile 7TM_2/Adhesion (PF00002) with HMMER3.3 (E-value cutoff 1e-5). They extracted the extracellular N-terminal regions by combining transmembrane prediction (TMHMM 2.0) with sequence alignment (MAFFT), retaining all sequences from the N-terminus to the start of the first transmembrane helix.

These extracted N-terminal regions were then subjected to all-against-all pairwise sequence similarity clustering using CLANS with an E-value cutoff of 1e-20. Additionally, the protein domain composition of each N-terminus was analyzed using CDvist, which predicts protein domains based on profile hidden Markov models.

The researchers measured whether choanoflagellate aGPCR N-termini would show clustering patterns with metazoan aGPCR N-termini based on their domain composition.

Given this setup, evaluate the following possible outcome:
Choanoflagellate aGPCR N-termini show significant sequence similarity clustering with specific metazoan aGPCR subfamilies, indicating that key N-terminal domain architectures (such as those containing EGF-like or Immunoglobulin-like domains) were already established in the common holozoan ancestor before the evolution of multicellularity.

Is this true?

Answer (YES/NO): NO